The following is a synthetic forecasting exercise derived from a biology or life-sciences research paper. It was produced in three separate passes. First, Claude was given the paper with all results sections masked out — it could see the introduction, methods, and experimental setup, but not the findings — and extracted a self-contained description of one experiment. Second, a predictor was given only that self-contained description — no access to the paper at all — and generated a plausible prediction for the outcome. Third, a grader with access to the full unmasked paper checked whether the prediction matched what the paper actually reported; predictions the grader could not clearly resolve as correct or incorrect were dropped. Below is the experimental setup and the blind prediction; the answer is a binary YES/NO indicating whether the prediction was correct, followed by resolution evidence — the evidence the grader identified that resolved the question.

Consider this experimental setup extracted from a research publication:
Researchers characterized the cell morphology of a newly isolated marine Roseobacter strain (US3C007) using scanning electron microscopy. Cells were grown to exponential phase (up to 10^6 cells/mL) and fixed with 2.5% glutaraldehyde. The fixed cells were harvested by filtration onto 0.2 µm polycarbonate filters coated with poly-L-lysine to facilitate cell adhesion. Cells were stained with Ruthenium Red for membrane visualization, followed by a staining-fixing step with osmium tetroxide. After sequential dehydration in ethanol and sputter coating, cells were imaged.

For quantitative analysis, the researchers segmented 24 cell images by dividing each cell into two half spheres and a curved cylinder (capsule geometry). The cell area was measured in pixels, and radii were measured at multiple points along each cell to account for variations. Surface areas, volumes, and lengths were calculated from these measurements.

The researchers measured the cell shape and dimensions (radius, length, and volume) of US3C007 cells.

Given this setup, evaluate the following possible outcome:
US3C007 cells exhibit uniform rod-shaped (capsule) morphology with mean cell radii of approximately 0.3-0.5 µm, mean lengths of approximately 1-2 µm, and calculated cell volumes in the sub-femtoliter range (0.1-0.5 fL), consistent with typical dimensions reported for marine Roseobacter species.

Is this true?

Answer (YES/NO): NO